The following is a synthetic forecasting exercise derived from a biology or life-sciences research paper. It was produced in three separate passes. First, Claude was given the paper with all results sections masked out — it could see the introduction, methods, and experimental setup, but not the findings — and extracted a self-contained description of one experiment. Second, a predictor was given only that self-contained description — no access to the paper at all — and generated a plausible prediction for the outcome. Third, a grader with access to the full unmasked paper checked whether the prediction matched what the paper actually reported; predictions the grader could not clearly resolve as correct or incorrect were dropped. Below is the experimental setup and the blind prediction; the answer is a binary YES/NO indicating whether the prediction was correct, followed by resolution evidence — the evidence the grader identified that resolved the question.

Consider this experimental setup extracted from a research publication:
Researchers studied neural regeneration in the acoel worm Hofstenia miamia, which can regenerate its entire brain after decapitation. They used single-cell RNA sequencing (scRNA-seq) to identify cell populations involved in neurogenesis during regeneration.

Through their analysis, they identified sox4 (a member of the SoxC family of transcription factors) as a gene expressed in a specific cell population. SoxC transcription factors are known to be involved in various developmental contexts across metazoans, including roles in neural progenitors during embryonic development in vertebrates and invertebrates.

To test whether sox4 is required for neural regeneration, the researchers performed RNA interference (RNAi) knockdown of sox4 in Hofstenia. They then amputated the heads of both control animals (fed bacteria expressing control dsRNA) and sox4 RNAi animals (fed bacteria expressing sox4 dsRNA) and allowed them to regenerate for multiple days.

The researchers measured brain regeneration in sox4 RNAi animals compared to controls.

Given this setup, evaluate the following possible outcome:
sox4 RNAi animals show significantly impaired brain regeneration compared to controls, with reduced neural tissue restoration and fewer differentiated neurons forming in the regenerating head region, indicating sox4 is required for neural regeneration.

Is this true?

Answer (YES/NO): YES